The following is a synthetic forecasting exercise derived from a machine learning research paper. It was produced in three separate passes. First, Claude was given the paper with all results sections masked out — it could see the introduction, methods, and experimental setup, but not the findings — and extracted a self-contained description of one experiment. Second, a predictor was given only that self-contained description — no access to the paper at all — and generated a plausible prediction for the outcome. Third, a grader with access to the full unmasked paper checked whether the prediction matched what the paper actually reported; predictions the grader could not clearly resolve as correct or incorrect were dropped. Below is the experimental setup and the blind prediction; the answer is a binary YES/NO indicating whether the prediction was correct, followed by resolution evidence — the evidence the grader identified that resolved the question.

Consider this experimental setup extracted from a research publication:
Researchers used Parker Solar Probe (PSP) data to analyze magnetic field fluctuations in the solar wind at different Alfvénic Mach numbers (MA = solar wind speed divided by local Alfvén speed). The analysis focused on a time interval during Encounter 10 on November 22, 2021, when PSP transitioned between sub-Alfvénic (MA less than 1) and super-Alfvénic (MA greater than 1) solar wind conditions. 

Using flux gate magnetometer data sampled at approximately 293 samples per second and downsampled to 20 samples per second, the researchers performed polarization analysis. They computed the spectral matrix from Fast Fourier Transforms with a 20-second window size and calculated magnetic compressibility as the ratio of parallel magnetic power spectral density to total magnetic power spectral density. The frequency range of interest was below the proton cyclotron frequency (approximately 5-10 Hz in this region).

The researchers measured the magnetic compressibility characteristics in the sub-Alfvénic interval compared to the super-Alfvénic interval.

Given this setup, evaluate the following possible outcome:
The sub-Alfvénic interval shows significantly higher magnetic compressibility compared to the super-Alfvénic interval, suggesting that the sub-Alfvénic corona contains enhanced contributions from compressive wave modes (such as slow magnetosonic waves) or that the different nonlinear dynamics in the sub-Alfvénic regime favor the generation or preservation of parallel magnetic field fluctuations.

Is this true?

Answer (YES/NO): NO